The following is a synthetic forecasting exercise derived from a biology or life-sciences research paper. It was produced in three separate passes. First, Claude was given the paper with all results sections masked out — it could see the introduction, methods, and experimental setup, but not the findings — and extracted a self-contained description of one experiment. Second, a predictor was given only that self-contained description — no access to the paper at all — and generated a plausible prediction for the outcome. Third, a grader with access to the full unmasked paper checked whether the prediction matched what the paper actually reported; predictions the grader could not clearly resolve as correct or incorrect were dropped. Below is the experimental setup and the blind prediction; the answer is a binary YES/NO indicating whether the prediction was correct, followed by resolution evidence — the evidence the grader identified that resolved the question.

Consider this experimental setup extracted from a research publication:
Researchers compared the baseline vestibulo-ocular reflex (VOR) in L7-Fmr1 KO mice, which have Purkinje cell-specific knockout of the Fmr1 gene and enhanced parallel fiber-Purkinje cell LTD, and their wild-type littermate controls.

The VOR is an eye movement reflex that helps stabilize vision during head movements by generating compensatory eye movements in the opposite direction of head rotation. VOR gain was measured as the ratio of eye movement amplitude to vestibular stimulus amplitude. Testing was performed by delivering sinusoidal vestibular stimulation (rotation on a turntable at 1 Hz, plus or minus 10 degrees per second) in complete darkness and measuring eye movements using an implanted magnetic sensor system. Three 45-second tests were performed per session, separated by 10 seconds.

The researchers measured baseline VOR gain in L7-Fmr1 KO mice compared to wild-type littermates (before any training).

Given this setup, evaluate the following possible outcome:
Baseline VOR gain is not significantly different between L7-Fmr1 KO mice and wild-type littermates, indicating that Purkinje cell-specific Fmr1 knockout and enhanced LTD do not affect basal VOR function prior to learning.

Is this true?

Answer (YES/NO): YES